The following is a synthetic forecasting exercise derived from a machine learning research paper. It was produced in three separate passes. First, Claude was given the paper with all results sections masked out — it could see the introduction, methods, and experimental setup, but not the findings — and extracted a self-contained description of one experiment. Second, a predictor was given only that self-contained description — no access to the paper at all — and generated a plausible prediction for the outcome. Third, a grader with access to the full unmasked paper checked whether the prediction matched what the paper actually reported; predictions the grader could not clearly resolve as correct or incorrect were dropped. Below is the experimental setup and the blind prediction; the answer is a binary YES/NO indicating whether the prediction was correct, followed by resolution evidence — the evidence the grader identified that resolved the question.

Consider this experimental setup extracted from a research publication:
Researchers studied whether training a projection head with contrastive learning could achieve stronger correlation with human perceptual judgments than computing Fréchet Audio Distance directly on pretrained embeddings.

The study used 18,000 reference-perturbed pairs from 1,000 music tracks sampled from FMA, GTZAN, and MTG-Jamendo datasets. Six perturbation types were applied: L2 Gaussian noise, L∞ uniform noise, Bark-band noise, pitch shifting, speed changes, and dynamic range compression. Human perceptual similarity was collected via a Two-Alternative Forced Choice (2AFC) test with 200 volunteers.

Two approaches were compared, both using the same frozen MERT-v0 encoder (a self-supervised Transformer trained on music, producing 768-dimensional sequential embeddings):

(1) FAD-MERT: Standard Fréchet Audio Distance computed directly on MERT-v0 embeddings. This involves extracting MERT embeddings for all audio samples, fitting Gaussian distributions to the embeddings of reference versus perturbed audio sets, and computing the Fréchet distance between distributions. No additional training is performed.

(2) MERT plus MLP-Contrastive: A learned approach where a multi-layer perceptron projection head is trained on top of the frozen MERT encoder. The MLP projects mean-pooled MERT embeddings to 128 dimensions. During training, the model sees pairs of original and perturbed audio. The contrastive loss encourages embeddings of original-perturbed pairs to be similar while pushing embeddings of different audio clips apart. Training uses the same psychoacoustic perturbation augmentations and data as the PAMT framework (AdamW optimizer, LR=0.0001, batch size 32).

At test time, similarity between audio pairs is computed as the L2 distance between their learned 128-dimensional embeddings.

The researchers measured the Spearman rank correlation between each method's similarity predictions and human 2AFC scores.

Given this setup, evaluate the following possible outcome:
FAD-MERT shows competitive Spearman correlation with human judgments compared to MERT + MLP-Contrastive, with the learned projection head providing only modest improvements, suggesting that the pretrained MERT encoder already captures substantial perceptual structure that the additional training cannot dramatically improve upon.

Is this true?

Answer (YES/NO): NO